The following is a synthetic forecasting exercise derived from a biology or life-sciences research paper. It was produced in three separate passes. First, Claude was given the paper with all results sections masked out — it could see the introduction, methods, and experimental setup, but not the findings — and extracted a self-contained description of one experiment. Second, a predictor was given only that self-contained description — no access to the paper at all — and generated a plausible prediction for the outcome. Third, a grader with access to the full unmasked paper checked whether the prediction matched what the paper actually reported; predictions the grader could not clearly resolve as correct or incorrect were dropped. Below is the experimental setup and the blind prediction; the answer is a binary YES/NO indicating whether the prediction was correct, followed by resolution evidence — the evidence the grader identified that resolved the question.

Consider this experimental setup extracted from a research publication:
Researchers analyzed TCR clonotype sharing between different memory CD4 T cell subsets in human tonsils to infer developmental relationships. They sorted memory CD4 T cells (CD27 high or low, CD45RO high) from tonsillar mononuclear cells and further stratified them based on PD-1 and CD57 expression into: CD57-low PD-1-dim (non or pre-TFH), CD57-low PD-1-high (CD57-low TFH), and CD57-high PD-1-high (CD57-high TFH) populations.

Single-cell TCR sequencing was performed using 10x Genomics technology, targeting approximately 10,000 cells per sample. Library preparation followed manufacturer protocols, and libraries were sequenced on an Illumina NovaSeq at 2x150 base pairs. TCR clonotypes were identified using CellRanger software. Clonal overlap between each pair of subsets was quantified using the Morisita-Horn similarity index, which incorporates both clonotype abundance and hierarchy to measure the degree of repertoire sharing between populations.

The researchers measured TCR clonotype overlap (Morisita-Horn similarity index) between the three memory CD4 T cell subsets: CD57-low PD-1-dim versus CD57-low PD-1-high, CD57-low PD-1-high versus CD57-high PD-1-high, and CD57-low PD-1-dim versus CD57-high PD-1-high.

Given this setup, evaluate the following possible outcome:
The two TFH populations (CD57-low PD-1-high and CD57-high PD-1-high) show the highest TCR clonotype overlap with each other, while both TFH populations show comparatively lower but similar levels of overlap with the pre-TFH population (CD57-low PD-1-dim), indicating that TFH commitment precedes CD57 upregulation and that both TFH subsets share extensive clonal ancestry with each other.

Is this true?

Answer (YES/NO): NO